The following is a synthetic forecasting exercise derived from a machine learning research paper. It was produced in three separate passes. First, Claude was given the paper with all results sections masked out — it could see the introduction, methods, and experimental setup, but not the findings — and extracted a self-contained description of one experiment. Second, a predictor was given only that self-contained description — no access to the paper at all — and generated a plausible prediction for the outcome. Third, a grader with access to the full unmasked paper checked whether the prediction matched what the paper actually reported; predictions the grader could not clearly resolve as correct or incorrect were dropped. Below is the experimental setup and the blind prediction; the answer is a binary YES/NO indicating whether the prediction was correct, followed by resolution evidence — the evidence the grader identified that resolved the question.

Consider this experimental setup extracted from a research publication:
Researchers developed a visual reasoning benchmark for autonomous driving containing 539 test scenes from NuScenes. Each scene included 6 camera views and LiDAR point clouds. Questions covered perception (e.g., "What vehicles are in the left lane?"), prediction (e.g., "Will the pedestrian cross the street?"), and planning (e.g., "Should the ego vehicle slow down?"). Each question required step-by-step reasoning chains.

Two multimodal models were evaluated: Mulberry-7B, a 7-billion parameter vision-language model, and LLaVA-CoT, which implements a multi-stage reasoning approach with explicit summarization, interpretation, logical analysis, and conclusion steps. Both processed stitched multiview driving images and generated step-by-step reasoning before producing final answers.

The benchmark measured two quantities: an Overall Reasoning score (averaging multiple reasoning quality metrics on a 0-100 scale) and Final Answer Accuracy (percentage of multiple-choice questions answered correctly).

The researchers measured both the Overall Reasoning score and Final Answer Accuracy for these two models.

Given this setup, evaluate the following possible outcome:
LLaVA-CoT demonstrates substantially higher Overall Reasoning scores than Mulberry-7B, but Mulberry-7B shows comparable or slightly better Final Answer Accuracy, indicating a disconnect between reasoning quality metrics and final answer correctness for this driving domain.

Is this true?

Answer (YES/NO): NO